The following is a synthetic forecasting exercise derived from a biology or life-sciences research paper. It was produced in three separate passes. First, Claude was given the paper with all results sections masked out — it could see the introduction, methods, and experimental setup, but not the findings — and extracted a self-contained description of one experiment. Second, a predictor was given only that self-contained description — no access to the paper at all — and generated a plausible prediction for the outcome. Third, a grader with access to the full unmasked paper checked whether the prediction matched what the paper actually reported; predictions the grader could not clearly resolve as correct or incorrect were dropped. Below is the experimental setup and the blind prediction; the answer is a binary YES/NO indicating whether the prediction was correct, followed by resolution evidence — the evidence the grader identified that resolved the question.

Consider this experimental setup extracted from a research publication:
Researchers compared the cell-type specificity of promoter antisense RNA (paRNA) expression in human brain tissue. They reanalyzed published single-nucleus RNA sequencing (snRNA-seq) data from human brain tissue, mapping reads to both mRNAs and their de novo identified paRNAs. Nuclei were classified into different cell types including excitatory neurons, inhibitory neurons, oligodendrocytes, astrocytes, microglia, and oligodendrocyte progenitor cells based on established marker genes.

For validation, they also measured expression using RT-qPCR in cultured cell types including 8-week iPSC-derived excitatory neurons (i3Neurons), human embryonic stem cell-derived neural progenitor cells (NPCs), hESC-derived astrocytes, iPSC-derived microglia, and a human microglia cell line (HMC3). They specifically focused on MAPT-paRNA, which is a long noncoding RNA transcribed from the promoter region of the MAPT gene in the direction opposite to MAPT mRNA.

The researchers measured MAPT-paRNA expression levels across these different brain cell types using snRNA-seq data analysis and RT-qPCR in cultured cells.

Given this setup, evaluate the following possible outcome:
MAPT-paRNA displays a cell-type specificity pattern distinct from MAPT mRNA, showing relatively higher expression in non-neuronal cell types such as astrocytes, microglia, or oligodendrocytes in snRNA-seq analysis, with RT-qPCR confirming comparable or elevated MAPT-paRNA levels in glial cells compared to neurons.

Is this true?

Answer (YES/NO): NO